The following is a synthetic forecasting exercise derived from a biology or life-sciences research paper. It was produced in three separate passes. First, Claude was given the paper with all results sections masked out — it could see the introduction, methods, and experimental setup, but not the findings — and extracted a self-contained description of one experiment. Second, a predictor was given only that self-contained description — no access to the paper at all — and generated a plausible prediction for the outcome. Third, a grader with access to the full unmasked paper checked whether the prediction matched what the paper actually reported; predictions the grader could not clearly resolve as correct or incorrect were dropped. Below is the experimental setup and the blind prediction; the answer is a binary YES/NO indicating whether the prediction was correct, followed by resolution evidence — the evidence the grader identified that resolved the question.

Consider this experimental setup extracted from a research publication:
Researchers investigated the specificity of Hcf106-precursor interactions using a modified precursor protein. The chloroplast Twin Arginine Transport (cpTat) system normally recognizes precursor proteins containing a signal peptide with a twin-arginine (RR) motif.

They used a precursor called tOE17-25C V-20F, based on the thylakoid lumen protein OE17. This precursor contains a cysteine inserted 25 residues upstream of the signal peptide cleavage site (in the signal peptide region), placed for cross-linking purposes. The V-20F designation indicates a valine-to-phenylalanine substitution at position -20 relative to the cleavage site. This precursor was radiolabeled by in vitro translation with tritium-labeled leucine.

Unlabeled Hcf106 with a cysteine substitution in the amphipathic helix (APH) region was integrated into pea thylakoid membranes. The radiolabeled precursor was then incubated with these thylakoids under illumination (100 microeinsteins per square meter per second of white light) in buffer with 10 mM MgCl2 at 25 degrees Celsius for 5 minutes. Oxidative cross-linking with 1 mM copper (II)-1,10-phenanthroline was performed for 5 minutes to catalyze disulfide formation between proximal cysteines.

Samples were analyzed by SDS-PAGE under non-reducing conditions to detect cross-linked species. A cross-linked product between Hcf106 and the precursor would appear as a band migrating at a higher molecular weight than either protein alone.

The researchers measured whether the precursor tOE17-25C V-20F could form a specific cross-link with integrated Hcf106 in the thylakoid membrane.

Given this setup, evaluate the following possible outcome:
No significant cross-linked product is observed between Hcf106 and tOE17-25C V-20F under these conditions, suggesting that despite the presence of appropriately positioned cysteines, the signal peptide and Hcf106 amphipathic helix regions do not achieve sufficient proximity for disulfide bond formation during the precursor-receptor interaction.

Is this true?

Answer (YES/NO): NO